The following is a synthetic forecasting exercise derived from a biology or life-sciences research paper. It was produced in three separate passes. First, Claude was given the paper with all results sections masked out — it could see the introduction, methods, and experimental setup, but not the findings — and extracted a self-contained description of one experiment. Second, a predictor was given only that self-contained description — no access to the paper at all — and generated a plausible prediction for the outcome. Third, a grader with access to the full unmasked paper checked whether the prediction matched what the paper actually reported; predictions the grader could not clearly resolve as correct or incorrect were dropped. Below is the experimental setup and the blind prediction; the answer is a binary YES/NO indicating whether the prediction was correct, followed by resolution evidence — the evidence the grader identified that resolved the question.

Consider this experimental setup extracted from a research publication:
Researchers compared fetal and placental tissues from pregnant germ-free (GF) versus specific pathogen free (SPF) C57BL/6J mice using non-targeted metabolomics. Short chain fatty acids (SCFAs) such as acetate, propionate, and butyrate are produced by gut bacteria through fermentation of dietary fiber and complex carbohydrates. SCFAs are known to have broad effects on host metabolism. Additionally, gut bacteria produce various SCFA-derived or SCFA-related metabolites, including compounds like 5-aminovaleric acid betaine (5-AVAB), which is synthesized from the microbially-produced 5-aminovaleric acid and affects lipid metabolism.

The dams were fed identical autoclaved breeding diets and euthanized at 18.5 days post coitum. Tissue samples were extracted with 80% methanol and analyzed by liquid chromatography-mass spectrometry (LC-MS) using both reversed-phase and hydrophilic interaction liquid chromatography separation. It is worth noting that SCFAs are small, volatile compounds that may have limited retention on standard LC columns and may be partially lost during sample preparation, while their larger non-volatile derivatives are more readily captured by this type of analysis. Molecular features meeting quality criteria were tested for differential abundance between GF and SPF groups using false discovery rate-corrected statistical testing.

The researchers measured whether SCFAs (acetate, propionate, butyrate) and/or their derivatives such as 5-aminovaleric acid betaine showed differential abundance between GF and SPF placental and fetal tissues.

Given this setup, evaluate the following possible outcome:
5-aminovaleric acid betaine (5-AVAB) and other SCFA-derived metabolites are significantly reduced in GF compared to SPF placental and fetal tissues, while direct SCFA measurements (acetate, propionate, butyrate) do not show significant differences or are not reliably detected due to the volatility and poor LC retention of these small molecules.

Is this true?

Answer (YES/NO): YES